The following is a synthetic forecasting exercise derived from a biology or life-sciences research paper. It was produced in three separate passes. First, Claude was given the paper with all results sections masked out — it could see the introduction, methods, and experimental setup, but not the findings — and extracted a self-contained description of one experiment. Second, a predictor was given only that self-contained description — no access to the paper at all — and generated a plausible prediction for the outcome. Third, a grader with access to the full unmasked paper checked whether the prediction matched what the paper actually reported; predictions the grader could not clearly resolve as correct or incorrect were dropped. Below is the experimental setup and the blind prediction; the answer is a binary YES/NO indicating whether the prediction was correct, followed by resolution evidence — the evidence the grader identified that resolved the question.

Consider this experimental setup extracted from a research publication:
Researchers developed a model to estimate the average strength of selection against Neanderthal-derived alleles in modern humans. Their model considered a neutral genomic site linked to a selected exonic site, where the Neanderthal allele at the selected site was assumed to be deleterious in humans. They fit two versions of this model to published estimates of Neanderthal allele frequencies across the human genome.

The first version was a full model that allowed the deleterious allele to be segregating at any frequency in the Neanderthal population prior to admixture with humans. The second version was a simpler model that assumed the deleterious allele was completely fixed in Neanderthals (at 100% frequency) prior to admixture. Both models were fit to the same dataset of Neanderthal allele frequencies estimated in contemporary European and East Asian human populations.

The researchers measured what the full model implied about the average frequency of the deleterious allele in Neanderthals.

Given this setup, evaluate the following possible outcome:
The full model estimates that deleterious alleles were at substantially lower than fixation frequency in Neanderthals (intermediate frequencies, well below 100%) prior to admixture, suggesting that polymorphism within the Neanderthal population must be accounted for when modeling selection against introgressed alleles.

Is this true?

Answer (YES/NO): NO